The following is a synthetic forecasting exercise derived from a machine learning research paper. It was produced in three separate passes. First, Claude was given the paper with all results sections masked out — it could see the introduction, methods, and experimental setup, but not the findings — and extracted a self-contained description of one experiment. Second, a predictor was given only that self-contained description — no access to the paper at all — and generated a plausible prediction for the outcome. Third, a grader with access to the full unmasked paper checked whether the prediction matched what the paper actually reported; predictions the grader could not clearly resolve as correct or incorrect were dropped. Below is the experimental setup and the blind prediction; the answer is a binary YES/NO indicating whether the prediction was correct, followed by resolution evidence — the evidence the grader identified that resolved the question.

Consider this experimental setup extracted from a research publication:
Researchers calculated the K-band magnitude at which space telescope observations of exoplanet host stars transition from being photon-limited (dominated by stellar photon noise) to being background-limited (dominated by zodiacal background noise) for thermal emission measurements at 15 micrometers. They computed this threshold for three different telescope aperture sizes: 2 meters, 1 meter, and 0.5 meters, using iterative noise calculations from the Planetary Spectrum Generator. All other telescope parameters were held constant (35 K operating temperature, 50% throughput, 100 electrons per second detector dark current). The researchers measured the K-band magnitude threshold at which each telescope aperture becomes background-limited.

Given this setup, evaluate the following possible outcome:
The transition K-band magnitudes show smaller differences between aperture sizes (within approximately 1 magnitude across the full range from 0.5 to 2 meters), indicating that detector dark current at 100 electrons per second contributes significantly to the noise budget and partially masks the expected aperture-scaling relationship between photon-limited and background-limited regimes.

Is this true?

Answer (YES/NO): NO